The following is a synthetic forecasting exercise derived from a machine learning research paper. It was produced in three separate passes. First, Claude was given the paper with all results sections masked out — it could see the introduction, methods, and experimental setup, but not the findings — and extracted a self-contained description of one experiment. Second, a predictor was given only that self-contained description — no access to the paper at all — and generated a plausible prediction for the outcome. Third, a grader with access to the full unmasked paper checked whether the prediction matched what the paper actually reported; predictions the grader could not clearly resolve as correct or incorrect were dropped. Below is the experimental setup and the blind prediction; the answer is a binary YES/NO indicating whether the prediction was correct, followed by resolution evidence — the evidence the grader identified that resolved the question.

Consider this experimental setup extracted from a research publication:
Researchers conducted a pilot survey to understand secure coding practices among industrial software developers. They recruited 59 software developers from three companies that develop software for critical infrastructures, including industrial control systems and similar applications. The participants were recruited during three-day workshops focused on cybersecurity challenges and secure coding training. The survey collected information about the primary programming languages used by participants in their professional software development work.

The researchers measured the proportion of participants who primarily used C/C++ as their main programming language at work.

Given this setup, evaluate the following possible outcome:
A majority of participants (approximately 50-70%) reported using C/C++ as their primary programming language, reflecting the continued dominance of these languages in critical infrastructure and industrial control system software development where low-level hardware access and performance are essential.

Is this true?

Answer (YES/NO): YES